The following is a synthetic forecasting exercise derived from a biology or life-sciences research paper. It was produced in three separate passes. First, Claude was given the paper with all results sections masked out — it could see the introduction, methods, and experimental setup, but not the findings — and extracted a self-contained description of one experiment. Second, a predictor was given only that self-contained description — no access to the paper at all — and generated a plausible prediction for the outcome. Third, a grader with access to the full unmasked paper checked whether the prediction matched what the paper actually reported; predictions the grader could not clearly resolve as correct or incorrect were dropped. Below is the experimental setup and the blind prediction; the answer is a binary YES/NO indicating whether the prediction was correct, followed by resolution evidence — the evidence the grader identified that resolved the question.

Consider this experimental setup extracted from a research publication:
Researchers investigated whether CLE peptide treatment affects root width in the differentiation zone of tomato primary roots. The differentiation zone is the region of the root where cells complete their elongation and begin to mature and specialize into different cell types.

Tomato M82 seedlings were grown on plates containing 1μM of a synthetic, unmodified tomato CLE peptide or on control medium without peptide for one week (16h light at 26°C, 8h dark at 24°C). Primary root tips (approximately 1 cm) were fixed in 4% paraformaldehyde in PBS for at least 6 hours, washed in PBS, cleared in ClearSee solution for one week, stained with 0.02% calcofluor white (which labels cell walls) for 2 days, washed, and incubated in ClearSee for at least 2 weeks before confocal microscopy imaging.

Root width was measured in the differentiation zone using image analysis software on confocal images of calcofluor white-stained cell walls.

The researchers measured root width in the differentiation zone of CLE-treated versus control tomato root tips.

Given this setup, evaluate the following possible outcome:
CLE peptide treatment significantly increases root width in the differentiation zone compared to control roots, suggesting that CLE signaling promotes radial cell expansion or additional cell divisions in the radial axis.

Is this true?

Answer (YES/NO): NO